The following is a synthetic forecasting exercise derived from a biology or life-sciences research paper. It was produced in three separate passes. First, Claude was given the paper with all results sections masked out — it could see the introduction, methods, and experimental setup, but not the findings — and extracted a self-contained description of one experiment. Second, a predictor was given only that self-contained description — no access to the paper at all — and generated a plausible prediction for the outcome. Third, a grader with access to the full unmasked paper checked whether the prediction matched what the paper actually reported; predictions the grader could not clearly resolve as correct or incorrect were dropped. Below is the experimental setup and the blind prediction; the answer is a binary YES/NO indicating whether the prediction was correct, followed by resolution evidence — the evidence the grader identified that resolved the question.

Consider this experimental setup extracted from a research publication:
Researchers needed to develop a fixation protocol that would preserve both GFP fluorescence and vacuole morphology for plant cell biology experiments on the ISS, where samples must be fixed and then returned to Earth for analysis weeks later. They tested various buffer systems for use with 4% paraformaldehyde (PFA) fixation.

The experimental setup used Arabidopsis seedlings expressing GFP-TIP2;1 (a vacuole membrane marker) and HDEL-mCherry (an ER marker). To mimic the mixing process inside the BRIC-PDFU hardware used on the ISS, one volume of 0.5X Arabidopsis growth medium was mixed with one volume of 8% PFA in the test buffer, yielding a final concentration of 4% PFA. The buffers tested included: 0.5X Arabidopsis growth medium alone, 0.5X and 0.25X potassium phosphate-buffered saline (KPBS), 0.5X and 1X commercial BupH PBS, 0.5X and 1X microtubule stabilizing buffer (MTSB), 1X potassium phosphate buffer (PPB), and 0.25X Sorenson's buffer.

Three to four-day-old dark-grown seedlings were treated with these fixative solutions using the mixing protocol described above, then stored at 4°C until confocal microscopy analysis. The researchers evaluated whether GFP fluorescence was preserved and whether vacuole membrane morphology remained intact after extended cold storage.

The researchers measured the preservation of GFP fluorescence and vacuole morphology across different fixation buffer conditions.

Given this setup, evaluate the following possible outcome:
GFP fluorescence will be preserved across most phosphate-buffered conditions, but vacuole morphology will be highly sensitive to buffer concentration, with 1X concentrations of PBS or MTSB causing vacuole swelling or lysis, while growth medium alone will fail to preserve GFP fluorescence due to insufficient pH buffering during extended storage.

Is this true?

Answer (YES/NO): NO